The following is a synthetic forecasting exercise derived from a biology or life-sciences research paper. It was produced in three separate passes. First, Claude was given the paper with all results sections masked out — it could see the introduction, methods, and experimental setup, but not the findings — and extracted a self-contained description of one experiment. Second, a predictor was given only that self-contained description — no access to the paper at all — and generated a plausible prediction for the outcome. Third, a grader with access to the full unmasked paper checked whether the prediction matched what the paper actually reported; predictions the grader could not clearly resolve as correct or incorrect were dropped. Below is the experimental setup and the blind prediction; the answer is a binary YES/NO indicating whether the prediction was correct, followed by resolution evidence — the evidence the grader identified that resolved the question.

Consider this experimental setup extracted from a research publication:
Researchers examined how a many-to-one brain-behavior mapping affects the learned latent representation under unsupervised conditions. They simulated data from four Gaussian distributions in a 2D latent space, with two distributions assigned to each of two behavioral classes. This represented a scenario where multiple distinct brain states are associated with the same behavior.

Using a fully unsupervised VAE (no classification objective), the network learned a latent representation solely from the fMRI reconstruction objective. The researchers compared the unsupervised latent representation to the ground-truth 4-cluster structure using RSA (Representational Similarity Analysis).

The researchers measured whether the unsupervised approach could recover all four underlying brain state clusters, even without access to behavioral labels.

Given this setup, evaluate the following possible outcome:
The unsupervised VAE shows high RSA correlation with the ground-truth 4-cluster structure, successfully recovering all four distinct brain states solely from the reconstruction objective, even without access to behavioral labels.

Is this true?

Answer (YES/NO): YES